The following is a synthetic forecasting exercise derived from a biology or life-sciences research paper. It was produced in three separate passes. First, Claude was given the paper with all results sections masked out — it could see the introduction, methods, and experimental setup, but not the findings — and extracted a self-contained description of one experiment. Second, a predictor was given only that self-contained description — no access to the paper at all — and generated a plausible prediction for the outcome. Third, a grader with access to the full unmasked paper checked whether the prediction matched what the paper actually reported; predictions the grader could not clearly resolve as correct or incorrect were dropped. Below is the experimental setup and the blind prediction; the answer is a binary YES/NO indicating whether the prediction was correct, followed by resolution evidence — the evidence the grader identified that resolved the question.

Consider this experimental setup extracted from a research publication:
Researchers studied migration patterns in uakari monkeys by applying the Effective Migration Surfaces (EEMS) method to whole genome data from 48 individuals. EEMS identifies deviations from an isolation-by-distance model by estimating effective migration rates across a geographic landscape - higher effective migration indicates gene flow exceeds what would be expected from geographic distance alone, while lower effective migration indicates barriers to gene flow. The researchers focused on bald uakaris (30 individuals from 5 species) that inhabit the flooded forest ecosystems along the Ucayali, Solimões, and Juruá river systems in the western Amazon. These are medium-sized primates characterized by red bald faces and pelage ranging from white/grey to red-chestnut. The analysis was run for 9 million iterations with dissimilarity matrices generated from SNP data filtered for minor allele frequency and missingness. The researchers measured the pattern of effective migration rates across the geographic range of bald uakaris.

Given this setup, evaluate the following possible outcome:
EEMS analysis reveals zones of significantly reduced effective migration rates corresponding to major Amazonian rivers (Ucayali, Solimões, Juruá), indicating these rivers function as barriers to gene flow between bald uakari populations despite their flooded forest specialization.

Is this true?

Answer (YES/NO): NO